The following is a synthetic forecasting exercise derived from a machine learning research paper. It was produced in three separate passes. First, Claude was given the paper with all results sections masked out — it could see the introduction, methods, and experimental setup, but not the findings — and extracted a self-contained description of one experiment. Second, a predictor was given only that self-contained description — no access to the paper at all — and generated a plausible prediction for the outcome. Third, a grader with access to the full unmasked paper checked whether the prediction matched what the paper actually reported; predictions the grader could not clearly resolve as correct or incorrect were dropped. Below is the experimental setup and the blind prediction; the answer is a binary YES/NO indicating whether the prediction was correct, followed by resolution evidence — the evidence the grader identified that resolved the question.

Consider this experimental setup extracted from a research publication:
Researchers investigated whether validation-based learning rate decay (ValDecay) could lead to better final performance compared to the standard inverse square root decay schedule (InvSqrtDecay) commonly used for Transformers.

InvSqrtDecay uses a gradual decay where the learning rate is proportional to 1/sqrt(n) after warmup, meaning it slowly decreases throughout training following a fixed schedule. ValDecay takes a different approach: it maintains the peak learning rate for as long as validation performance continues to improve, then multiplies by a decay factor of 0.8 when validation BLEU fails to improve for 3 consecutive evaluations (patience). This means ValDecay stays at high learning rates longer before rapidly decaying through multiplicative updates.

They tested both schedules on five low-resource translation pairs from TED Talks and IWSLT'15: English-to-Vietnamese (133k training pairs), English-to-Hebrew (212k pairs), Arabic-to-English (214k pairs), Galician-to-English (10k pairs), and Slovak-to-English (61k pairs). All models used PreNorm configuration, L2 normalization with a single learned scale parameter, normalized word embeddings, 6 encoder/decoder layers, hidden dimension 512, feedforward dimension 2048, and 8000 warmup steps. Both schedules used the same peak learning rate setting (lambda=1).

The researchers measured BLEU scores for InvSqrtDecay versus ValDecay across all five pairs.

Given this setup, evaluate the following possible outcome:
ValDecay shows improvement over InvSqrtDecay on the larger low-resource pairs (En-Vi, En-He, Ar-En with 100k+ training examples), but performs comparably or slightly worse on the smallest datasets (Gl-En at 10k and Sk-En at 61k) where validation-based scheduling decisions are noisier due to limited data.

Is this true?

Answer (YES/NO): NO